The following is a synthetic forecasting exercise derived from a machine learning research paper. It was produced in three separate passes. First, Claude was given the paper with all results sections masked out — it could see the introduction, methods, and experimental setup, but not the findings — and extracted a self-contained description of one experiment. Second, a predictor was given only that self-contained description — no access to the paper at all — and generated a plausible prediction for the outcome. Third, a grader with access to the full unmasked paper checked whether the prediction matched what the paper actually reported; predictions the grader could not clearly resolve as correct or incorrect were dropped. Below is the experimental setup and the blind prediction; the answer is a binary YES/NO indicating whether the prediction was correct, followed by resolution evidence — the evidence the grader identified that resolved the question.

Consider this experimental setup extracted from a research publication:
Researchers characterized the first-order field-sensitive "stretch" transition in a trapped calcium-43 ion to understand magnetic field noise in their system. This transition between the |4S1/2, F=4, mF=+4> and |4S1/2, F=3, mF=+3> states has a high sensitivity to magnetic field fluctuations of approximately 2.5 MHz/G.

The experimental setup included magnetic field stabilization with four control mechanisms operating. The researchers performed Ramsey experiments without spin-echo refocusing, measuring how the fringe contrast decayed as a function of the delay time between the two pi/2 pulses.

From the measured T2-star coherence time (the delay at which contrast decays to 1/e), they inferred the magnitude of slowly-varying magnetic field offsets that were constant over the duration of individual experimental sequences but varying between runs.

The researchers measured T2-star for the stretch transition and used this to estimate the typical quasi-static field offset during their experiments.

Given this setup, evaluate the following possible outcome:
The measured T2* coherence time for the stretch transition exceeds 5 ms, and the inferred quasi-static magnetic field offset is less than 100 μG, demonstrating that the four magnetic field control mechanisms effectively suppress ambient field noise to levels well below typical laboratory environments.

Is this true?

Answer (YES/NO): NO